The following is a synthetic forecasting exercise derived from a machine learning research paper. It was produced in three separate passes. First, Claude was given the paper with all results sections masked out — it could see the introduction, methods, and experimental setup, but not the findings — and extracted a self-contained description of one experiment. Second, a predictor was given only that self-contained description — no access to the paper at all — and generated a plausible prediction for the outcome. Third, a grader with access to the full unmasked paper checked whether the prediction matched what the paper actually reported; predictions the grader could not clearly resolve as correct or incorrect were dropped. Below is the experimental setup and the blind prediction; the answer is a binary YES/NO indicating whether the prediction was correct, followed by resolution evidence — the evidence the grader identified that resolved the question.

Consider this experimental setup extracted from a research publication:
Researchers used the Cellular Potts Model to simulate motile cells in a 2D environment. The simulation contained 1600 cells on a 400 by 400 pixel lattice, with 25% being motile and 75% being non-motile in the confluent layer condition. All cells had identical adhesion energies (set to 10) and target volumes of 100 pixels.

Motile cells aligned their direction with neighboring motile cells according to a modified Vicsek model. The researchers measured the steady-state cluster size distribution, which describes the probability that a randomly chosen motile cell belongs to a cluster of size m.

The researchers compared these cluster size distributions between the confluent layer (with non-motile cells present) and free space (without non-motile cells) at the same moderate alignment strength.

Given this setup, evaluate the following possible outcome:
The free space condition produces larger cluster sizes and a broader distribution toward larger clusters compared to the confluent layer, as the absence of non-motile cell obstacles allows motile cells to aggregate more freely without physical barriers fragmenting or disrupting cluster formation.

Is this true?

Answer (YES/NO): YES